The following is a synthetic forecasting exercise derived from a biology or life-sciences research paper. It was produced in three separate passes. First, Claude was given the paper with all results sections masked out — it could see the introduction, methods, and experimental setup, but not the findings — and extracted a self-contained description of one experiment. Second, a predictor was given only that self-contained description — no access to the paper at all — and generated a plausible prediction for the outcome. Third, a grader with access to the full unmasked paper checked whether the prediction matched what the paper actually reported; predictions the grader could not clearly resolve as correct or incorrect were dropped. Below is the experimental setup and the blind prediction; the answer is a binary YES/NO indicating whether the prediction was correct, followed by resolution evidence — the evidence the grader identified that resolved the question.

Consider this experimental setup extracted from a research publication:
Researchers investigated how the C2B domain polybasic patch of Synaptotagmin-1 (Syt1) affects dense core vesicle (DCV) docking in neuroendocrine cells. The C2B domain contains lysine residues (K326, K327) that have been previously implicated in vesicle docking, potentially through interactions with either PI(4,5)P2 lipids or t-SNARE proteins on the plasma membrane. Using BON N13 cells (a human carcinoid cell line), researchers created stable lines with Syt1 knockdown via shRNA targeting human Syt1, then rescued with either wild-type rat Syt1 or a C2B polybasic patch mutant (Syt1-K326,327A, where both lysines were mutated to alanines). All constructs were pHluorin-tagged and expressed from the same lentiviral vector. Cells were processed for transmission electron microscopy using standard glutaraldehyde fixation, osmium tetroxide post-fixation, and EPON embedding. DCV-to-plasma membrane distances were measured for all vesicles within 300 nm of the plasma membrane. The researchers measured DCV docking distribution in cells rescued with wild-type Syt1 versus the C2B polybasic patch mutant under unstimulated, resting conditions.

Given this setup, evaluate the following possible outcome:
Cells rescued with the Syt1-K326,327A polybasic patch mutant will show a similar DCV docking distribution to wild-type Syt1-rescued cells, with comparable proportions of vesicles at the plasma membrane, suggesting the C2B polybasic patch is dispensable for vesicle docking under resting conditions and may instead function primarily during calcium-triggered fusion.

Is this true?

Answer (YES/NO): NO